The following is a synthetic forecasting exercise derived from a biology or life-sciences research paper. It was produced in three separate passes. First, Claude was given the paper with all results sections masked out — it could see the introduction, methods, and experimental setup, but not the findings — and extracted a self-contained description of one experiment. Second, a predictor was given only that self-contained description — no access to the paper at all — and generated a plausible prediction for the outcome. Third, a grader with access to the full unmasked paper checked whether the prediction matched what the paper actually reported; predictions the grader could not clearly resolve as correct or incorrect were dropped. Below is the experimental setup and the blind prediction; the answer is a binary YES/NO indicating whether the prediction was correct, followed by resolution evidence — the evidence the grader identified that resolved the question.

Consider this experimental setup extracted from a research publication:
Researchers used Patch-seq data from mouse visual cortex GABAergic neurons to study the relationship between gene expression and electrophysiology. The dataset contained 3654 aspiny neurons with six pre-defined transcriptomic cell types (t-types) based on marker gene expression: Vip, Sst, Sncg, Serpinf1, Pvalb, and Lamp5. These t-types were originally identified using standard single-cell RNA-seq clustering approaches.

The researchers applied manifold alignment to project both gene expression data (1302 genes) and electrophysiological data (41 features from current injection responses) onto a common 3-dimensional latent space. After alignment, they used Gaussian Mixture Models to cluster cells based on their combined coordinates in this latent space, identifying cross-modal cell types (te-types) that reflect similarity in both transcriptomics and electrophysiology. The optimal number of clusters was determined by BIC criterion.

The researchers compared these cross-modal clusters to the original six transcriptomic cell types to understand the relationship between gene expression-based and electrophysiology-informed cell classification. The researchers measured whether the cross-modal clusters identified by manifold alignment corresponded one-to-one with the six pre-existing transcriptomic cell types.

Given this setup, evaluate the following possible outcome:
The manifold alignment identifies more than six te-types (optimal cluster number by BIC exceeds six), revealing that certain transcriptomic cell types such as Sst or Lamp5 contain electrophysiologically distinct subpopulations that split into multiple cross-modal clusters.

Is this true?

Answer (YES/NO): NO